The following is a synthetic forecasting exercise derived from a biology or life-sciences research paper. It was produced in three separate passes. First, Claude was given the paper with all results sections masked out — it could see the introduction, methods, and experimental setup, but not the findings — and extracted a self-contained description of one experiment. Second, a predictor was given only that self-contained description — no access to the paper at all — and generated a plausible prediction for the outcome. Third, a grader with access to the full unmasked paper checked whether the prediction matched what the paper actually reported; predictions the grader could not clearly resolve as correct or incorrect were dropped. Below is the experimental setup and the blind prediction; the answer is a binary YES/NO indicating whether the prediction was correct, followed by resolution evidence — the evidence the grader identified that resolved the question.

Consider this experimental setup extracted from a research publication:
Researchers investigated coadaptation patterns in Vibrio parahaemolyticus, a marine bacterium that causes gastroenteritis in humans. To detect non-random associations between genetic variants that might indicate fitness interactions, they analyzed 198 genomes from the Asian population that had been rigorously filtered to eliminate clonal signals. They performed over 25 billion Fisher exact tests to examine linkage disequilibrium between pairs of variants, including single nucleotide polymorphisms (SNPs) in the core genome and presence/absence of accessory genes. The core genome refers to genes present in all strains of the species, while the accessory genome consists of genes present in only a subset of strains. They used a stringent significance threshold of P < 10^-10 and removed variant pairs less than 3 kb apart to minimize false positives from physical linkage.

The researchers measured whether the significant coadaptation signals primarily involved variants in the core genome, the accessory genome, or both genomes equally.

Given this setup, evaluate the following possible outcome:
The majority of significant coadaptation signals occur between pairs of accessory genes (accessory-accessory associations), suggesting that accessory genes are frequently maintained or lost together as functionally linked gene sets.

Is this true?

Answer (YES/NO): YES